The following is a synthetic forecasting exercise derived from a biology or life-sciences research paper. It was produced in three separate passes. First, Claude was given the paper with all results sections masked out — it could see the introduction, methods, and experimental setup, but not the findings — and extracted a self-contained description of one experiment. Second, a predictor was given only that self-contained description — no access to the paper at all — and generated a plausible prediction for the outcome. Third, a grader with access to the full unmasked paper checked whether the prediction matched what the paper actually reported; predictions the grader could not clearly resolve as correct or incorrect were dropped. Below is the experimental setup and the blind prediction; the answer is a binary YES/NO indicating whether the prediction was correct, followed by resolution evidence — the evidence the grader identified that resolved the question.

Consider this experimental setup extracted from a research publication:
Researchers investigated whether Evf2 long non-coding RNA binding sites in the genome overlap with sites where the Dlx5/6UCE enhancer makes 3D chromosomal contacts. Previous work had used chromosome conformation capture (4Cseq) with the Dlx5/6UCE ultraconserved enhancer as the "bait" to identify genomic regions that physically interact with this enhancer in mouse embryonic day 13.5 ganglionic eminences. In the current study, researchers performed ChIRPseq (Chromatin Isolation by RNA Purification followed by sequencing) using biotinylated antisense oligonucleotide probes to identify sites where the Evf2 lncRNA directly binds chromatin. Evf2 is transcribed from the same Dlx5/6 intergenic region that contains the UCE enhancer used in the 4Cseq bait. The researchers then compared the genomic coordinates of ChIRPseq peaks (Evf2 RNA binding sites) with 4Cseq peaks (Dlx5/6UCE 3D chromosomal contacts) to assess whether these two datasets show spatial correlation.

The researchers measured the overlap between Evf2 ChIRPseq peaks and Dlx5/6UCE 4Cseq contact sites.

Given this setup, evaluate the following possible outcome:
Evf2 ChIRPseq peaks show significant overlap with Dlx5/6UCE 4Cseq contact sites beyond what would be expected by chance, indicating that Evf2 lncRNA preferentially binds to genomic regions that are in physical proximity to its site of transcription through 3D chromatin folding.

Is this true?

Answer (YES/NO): NO